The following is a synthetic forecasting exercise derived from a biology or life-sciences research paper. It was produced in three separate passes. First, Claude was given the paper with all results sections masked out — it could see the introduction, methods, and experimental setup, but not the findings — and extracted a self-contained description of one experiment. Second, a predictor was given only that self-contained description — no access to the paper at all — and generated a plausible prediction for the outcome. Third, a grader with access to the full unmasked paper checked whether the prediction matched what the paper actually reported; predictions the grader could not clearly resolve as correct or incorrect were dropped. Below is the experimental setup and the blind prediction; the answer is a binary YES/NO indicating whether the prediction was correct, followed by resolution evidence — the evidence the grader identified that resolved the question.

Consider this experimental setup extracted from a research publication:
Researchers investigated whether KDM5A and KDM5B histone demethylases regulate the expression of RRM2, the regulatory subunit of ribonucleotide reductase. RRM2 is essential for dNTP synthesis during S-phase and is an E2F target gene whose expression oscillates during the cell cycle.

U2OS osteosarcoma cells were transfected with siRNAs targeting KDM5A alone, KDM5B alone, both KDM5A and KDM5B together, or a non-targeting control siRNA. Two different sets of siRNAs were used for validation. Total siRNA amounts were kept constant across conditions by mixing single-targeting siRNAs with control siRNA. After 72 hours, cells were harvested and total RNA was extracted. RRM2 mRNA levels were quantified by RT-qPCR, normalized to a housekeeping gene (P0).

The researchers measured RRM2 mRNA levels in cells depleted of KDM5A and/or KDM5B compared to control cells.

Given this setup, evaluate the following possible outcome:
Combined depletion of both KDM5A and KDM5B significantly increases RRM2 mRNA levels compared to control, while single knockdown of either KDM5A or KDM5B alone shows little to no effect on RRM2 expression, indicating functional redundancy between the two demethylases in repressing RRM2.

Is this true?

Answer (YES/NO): NO